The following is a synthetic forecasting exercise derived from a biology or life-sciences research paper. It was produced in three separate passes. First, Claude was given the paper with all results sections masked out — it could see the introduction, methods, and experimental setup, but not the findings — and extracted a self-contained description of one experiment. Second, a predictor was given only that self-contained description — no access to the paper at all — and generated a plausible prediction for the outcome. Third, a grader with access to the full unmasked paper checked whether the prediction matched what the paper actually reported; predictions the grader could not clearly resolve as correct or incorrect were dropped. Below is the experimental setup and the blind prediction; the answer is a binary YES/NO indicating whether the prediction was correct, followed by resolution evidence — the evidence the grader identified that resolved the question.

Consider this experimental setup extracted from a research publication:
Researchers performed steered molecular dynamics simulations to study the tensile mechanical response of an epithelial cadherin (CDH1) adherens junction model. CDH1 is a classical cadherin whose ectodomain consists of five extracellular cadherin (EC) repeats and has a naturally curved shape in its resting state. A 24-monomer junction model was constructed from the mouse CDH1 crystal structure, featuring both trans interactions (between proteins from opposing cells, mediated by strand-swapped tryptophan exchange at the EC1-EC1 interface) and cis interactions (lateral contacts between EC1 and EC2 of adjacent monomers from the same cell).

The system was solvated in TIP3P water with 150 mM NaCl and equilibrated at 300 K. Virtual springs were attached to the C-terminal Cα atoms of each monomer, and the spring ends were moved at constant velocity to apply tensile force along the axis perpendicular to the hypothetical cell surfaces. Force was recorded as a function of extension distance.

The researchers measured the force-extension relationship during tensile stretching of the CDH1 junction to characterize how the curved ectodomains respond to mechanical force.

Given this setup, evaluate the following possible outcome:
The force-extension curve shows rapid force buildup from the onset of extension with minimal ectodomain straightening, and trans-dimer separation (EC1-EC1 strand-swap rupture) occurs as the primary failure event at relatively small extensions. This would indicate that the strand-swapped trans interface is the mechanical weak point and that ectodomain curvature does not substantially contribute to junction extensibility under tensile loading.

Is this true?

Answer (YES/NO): NO